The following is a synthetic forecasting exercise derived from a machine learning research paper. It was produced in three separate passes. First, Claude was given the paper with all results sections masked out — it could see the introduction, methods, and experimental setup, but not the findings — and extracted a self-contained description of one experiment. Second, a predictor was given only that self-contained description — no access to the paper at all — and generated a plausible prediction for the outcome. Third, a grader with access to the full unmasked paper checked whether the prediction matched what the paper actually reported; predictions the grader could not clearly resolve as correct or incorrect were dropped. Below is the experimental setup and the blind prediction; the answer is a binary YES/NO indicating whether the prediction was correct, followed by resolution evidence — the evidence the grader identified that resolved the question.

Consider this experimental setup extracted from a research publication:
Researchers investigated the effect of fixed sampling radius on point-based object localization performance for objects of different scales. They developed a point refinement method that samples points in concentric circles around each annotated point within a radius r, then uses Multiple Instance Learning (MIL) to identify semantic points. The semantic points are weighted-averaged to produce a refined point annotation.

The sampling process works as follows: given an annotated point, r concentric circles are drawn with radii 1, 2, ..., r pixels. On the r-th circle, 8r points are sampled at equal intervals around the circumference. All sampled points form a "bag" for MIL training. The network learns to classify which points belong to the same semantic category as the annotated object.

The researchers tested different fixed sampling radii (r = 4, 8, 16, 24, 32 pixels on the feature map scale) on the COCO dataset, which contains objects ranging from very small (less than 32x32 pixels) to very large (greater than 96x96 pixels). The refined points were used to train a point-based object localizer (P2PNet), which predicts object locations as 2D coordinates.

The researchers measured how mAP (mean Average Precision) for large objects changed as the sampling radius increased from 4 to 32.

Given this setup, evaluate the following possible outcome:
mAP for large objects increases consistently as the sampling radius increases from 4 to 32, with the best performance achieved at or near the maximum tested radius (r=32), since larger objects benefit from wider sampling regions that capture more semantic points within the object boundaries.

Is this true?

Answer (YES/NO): NO